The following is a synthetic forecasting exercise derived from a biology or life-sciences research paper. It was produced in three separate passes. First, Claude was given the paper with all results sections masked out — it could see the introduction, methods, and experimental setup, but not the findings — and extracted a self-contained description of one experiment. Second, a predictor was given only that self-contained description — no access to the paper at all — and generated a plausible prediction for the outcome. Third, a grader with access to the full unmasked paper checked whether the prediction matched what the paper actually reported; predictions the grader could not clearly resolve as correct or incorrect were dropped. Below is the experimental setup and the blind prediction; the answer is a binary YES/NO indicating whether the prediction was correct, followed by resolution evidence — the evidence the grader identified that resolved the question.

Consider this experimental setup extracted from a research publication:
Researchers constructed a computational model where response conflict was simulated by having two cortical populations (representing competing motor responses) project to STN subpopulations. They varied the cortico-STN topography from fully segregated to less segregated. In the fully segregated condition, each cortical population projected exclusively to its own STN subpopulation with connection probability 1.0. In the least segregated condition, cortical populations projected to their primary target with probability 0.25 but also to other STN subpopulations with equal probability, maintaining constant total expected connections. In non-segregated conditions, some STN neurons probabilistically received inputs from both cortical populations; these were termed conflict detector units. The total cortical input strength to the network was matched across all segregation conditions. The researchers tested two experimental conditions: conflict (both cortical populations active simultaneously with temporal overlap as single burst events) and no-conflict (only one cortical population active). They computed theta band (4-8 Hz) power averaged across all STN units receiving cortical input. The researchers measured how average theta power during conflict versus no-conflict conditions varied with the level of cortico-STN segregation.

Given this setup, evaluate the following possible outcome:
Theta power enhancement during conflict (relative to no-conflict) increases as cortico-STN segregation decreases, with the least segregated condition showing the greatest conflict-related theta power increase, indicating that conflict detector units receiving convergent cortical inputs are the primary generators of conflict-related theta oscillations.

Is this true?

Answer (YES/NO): YES